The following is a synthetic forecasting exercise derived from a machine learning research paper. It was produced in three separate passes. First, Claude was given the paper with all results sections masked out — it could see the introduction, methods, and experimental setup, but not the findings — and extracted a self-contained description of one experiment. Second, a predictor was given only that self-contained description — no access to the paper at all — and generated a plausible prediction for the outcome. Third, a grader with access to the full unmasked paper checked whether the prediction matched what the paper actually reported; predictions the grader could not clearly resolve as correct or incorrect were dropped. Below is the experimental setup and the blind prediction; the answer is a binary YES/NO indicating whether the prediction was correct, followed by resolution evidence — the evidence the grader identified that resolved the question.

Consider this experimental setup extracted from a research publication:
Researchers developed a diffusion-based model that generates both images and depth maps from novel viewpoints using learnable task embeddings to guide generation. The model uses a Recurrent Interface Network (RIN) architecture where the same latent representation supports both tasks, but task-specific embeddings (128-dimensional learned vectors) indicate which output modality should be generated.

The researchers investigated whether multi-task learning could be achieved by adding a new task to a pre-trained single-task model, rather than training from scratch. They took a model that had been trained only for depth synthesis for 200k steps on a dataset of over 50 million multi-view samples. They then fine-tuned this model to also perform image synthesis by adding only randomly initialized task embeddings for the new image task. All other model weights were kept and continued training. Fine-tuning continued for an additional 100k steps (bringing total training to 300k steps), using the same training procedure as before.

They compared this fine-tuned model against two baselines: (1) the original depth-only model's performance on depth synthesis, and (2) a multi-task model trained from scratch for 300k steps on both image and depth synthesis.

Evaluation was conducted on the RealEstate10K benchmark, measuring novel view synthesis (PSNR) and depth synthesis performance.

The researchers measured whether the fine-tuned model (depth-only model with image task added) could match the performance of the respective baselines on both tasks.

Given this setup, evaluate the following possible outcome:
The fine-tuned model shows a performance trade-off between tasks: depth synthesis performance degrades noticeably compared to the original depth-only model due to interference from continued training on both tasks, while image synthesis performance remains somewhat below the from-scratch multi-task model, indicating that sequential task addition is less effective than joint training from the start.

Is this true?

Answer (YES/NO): NO